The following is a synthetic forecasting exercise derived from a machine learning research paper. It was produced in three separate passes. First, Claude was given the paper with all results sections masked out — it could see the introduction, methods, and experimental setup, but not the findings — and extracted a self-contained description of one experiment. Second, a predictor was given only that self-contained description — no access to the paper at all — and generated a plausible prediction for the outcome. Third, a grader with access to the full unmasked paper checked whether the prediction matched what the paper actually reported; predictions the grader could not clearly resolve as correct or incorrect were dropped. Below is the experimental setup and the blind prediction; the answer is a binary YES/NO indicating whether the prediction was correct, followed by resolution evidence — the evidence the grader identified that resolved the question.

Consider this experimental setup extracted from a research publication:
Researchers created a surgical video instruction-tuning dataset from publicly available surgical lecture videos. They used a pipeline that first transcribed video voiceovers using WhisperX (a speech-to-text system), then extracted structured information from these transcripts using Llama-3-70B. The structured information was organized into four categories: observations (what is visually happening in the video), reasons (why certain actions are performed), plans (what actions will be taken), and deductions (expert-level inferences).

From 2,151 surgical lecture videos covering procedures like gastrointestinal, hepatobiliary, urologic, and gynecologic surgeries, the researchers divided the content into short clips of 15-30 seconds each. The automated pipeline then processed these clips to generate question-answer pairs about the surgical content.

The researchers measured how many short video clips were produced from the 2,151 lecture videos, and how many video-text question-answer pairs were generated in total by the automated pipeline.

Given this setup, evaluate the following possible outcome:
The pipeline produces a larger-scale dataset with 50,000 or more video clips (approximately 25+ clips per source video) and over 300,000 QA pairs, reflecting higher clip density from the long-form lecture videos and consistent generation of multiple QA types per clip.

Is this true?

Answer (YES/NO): NO